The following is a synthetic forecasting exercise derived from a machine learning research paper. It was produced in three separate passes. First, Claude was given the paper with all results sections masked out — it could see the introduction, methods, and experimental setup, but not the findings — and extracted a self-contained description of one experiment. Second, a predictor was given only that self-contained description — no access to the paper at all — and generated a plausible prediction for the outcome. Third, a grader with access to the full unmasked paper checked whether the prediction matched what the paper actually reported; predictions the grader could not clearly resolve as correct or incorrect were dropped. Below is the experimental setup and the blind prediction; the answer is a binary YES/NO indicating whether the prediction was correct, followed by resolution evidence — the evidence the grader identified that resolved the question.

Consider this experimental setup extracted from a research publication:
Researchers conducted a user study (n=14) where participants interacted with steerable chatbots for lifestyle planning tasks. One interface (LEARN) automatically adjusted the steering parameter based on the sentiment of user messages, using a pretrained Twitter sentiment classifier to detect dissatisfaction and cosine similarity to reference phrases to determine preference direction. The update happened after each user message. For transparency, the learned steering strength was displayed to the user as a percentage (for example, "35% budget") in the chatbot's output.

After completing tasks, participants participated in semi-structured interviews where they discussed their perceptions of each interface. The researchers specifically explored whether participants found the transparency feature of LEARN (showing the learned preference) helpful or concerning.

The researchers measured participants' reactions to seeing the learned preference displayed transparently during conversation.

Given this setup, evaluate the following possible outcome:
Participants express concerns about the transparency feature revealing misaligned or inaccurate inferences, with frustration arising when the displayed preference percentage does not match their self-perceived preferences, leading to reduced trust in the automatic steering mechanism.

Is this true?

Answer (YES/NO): NO